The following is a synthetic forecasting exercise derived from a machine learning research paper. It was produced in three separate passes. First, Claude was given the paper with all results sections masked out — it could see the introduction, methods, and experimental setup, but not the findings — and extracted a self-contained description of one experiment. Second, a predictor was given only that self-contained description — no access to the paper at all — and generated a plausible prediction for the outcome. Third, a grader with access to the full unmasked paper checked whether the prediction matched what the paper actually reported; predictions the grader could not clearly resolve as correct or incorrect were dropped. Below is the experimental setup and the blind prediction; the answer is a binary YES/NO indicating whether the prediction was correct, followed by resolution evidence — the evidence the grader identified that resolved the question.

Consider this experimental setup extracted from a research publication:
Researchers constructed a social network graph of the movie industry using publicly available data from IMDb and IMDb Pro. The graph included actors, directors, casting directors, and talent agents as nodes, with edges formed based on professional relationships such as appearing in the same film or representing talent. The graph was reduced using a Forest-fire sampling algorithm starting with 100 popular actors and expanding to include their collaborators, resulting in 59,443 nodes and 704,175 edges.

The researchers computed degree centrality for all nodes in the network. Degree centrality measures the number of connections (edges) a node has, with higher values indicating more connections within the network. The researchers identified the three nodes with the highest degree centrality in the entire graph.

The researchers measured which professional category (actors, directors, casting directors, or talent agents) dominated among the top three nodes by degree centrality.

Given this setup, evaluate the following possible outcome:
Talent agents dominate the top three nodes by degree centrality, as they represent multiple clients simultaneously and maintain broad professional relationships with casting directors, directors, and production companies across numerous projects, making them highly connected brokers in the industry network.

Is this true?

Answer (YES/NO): NO